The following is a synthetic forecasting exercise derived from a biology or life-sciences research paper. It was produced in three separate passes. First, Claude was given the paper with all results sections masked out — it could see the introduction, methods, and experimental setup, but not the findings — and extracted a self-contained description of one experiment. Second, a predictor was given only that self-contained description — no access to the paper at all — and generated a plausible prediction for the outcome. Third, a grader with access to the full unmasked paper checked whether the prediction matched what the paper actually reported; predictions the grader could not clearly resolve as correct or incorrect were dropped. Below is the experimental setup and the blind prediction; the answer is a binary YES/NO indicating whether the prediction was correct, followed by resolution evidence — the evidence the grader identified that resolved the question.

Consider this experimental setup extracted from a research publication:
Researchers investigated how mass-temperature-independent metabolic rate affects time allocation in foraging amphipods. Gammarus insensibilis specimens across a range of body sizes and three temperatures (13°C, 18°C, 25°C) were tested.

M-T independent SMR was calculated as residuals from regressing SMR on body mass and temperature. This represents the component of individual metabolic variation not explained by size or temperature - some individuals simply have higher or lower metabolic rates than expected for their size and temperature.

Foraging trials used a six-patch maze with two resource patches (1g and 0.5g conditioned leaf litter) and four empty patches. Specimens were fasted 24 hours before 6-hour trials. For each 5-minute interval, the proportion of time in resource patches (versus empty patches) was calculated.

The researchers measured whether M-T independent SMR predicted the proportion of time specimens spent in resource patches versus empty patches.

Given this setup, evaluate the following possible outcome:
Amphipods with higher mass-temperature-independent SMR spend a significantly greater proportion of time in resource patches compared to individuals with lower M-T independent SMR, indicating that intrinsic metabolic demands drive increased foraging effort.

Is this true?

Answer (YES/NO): NO